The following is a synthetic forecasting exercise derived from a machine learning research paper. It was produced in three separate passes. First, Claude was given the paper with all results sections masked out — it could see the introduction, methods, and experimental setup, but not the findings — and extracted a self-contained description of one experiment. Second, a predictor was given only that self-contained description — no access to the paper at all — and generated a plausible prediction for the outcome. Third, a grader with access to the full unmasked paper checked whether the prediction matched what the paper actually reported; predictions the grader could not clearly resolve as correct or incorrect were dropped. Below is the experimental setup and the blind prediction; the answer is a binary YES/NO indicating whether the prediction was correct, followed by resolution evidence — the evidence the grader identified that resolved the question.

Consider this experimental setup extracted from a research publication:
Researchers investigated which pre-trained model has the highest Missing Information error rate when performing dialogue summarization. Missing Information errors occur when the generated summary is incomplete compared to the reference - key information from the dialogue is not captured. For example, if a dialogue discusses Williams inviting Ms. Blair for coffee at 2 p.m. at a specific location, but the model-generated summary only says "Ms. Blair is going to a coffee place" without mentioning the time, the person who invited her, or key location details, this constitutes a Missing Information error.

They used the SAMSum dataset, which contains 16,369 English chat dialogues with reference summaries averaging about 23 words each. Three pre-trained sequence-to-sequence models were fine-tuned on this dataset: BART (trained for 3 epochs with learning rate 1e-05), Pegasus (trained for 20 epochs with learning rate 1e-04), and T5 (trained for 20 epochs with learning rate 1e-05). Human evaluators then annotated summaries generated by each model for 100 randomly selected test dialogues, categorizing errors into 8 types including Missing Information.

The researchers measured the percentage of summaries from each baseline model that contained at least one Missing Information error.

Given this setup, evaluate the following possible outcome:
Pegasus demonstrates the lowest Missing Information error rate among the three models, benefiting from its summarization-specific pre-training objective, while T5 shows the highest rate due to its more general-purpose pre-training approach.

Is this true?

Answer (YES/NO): NO